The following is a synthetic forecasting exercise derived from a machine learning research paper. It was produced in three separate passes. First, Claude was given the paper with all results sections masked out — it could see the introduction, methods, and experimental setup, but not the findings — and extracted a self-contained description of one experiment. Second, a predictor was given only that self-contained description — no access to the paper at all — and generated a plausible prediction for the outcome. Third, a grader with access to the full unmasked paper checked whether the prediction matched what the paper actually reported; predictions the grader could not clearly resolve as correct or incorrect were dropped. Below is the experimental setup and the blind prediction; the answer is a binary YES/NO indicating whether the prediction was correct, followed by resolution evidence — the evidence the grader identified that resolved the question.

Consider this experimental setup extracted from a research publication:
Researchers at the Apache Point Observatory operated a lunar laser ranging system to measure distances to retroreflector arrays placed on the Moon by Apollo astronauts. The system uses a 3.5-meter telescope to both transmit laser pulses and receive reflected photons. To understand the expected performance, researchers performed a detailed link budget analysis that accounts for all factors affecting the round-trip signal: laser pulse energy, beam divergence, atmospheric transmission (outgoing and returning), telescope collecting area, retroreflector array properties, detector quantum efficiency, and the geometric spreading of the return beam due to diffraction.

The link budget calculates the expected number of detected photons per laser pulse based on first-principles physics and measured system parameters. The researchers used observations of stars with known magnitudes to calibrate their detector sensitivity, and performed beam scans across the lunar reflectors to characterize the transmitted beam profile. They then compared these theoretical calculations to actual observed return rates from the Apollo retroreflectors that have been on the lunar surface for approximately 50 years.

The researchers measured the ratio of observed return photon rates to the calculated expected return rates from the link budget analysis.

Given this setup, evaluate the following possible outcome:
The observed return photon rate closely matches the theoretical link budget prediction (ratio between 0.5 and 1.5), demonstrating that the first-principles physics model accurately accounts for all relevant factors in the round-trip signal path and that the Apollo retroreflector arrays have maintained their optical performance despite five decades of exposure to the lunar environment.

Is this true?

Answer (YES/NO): NO